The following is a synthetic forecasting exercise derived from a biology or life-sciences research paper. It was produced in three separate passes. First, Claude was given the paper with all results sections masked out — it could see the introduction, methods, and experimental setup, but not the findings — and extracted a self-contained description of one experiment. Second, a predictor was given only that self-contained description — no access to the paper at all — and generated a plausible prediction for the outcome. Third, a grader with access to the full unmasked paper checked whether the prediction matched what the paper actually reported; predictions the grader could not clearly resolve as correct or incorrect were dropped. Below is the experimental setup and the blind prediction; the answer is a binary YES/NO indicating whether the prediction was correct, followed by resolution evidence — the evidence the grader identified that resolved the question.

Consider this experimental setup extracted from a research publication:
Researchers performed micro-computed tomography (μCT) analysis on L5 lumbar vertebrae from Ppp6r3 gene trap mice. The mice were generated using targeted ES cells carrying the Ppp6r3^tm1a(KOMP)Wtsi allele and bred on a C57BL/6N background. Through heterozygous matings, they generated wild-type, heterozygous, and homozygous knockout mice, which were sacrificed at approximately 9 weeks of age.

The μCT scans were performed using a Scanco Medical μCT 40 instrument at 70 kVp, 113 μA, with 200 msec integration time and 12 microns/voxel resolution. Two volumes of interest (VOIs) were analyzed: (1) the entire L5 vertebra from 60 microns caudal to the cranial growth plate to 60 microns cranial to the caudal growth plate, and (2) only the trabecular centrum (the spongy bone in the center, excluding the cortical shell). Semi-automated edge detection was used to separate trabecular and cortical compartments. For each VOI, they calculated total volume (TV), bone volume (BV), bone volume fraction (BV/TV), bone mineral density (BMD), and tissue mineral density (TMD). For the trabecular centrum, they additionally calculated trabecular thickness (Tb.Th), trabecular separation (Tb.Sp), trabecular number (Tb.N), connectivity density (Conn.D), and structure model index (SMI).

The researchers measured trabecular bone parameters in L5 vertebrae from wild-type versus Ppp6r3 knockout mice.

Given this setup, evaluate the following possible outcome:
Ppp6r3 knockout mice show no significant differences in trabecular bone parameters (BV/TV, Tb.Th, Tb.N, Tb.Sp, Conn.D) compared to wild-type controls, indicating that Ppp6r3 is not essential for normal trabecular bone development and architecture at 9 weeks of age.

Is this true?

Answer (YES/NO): NO